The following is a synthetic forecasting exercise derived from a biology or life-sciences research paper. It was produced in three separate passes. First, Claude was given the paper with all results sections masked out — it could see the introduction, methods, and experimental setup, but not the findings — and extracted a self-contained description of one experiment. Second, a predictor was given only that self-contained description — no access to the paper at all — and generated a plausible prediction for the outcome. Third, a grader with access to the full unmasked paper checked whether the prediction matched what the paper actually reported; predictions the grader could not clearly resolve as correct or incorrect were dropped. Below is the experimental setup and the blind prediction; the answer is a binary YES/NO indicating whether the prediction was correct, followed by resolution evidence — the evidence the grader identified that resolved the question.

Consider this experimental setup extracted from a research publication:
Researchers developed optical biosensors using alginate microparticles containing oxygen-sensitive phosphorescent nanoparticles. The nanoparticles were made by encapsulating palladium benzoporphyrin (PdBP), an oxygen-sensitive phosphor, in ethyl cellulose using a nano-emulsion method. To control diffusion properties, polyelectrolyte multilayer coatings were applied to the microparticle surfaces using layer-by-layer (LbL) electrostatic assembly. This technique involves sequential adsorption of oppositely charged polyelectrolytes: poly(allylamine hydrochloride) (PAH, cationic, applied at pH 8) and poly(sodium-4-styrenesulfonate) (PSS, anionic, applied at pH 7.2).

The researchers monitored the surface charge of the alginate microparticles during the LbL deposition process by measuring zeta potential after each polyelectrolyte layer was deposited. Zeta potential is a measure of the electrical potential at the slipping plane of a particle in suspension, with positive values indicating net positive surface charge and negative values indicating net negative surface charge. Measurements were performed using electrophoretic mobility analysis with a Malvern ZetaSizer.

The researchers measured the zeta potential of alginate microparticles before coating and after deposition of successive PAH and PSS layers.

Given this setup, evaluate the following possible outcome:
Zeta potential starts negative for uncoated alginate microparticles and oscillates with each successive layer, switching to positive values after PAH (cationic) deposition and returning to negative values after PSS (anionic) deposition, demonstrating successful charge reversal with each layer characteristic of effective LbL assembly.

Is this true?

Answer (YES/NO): YES